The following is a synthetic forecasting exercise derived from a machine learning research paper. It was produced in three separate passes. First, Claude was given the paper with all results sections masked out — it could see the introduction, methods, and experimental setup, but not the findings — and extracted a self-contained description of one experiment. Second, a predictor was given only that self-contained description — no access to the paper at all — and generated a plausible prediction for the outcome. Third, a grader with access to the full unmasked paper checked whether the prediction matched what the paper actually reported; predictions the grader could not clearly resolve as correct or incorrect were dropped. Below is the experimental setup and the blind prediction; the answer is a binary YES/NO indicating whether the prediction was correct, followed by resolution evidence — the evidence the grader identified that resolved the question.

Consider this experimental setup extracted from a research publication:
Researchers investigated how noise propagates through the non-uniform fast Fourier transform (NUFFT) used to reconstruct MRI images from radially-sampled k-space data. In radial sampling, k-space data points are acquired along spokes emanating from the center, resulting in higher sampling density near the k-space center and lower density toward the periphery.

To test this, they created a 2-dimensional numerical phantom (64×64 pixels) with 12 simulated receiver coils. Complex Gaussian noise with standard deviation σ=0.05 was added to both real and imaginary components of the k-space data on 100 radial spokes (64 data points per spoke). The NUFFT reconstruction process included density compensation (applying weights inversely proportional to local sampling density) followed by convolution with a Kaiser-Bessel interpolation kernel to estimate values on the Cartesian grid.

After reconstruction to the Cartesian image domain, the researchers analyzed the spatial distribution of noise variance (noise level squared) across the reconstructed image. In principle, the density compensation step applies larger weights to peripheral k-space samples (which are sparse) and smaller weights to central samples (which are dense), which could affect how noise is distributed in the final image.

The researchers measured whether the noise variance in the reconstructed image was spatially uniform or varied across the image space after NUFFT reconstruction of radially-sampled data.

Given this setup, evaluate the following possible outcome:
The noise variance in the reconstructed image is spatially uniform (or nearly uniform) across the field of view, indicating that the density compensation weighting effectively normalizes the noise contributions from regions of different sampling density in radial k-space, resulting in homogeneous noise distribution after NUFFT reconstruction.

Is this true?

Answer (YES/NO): NO